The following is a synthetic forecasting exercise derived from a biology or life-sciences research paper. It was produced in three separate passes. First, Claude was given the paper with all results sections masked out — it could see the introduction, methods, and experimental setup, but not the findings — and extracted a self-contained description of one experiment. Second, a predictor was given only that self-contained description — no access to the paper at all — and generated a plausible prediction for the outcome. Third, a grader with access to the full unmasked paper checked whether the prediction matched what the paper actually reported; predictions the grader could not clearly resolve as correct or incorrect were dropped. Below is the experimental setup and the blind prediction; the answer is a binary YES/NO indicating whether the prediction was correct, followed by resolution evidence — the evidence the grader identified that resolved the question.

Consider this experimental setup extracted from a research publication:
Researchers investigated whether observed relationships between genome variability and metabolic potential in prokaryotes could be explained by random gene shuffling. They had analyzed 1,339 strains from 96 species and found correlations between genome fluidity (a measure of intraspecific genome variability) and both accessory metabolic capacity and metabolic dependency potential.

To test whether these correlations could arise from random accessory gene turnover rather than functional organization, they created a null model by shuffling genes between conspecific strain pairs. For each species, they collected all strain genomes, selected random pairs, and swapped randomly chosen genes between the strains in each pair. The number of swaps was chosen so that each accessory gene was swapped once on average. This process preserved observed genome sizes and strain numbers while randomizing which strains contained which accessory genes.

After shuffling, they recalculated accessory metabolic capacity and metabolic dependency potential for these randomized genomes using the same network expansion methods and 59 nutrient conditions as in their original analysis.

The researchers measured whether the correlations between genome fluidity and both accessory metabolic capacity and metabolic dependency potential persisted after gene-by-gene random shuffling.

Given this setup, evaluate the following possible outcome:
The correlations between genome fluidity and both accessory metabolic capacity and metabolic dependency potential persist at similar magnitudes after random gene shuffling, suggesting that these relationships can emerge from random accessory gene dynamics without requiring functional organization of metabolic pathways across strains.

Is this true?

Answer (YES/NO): NO